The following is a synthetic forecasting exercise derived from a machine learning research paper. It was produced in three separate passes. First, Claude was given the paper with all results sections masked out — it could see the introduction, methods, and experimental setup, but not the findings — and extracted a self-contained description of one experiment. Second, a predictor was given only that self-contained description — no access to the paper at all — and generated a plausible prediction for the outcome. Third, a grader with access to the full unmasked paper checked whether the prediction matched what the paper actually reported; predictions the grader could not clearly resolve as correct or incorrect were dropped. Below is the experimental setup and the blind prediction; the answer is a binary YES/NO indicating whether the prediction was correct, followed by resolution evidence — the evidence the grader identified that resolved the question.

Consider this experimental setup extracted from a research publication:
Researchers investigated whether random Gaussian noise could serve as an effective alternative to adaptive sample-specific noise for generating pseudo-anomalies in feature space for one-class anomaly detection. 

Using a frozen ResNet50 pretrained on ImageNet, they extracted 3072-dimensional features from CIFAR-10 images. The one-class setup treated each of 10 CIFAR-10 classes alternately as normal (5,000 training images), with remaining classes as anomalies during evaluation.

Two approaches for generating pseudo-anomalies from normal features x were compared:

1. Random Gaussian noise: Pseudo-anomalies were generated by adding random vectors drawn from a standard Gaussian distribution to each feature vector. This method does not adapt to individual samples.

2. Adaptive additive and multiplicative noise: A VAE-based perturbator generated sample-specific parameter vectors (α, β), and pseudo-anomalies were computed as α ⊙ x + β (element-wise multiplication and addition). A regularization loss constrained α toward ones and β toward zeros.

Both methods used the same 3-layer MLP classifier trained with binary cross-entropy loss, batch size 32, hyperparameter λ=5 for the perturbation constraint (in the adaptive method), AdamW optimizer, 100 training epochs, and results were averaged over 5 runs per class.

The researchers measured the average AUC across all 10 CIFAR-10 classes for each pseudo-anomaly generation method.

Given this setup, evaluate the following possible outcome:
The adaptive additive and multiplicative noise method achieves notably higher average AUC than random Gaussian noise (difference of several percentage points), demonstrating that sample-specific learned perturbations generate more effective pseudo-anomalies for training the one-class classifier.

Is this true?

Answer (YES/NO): NO